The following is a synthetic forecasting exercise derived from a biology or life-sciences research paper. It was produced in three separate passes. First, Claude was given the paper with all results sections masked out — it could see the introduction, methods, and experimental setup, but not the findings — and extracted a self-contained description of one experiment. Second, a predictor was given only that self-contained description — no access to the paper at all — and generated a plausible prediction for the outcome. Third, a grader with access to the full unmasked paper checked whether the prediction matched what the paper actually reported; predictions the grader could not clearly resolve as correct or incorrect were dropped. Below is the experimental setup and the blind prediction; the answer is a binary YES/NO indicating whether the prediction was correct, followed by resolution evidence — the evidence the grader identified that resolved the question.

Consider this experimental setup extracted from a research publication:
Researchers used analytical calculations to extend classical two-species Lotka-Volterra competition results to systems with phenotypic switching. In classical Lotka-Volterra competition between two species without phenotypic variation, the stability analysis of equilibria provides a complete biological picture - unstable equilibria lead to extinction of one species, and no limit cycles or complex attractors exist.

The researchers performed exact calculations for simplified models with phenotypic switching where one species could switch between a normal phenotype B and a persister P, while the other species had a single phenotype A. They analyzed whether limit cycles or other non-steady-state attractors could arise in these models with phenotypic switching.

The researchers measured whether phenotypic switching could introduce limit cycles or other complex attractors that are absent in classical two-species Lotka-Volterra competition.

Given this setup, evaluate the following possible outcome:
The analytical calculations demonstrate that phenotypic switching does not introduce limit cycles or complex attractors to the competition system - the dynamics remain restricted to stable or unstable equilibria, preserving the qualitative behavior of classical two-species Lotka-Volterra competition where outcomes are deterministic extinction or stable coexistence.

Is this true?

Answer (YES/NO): NO